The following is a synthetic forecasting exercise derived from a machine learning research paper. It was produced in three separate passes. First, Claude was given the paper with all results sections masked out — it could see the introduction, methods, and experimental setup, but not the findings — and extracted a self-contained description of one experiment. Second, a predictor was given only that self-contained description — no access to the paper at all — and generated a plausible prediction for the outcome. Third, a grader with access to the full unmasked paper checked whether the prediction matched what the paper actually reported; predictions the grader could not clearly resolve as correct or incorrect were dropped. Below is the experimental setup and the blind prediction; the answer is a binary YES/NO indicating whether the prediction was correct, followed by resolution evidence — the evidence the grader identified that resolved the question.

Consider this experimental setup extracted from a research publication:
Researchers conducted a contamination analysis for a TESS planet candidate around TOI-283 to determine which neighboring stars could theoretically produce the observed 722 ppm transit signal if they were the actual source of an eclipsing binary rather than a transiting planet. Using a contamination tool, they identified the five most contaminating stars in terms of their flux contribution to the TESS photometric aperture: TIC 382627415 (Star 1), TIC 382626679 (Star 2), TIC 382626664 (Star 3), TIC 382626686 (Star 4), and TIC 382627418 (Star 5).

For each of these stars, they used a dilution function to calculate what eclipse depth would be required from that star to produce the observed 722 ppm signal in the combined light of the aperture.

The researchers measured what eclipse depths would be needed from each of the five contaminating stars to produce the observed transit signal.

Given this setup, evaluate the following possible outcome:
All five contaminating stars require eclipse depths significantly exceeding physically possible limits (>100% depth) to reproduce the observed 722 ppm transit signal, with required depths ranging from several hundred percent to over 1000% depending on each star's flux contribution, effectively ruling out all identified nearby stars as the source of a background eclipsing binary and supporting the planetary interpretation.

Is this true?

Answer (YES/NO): NO